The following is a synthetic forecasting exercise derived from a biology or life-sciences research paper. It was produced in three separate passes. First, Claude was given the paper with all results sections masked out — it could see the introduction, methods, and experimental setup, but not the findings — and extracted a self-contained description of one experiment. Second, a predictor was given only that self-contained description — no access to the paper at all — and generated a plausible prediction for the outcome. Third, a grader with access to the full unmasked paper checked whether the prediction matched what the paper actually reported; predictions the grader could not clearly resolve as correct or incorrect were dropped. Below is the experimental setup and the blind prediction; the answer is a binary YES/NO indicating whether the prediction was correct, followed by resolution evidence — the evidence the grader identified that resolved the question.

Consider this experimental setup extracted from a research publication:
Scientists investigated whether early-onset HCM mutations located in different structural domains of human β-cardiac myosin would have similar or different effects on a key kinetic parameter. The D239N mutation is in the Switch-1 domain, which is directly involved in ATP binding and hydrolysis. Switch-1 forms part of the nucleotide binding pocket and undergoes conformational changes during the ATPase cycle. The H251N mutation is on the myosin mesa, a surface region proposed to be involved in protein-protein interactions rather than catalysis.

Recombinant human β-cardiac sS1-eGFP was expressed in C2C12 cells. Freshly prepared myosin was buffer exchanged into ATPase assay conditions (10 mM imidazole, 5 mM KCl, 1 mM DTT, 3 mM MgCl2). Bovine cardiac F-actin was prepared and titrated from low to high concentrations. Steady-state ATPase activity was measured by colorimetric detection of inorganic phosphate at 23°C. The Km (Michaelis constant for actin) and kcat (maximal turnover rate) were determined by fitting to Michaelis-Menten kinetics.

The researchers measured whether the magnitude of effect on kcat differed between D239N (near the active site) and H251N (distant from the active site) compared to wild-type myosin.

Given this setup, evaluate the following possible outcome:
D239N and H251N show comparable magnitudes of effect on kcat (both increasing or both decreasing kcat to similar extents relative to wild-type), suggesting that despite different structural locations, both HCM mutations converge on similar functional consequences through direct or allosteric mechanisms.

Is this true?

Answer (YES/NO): NO